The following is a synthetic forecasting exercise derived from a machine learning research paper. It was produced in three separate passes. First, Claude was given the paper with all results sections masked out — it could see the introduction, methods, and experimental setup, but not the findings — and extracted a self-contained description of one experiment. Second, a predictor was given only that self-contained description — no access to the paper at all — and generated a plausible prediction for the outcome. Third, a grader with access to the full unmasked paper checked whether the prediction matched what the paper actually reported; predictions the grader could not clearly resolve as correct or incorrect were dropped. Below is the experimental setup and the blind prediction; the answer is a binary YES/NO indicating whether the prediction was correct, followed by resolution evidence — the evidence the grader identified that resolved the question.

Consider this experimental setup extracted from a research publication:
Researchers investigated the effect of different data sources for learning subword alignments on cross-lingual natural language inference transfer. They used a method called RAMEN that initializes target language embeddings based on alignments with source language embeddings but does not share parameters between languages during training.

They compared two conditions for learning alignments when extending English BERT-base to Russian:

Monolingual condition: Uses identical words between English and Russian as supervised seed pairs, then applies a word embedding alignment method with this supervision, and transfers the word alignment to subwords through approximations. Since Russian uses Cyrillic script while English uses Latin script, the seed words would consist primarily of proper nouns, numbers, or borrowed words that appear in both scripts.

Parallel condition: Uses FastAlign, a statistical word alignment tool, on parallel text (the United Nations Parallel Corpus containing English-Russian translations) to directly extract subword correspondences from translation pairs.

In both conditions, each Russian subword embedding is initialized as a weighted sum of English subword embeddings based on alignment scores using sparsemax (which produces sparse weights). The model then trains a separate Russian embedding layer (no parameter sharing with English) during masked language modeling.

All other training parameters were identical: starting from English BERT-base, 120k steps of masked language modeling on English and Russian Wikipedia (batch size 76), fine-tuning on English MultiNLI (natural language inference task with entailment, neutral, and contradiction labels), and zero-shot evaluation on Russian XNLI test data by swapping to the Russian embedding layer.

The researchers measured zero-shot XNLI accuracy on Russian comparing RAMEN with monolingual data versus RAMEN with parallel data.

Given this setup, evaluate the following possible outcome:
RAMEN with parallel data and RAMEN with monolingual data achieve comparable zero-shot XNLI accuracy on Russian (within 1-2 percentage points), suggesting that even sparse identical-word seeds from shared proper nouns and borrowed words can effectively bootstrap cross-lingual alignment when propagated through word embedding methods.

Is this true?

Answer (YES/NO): NO